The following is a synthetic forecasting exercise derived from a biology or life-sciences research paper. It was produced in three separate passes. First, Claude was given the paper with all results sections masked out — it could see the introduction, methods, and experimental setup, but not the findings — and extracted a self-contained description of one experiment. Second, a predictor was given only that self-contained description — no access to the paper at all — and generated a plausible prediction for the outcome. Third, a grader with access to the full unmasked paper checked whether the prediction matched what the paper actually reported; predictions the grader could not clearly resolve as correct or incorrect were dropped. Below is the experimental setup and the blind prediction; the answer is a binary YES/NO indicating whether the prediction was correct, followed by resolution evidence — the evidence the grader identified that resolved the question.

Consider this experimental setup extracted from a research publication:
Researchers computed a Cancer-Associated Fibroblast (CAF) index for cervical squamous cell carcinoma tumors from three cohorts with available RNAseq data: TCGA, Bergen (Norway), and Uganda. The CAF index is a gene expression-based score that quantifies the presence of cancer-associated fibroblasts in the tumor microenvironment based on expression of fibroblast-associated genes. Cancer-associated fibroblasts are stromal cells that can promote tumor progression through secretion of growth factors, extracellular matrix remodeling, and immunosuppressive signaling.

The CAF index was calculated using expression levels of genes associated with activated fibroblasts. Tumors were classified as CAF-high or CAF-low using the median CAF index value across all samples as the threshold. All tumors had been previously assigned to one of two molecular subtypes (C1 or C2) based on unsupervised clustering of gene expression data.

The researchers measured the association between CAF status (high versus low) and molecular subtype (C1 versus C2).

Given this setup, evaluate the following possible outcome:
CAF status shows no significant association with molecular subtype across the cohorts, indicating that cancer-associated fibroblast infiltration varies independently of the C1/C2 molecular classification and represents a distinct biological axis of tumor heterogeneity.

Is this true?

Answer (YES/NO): NO